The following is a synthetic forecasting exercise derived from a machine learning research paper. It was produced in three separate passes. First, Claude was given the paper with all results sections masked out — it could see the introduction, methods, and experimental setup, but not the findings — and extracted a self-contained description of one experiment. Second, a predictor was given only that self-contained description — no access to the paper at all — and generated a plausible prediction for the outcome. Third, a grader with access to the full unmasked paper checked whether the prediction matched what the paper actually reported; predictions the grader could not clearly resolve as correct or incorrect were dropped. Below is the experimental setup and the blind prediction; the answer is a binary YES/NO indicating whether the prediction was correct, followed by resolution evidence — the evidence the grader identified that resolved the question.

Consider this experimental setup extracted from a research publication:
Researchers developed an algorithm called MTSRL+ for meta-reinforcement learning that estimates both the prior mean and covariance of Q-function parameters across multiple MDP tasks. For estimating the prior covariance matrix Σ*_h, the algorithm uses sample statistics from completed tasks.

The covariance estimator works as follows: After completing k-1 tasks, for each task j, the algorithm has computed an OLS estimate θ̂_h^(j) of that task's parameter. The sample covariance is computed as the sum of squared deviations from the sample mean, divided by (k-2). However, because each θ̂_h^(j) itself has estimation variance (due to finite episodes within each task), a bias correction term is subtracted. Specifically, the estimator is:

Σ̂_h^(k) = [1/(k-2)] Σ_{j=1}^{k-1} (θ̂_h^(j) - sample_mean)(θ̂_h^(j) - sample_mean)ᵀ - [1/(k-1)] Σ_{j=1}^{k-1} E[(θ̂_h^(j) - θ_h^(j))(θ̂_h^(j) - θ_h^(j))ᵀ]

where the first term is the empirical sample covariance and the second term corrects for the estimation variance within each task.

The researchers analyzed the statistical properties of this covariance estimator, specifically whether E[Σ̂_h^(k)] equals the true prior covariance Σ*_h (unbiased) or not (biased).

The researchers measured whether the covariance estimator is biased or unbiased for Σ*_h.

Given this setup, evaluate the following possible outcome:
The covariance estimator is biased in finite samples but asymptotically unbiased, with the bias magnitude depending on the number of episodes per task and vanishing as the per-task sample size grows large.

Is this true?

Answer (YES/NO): NO